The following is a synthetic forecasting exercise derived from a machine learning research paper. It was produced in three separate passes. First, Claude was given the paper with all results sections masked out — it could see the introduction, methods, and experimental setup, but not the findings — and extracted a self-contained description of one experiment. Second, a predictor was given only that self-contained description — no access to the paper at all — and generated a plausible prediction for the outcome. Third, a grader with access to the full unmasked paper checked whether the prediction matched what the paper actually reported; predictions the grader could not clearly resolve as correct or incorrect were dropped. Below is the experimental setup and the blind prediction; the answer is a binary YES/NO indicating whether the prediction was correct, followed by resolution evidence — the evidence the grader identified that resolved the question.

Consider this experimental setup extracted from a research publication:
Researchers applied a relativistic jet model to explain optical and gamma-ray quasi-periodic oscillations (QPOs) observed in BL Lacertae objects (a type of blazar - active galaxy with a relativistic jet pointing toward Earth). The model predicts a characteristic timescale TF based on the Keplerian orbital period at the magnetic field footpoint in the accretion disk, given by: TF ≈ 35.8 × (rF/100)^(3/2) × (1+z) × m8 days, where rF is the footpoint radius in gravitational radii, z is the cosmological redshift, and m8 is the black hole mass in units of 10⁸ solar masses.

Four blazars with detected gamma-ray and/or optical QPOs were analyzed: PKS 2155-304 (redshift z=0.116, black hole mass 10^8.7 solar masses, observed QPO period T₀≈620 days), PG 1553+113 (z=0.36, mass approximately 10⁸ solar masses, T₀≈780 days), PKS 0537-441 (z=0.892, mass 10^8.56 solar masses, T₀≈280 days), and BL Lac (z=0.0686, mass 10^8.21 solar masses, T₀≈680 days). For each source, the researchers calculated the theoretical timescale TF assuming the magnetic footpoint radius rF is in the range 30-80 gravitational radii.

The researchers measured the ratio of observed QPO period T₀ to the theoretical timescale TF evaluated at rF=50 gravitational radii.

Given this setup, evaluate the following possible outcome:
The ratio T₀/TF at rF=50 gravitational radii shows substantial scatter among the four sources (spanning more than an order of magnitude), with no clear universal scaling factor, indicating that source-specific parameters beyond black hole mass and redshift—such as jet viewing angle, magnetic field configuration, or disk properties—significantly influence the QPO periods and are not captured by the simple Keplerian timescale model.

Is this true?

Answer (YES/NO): NO